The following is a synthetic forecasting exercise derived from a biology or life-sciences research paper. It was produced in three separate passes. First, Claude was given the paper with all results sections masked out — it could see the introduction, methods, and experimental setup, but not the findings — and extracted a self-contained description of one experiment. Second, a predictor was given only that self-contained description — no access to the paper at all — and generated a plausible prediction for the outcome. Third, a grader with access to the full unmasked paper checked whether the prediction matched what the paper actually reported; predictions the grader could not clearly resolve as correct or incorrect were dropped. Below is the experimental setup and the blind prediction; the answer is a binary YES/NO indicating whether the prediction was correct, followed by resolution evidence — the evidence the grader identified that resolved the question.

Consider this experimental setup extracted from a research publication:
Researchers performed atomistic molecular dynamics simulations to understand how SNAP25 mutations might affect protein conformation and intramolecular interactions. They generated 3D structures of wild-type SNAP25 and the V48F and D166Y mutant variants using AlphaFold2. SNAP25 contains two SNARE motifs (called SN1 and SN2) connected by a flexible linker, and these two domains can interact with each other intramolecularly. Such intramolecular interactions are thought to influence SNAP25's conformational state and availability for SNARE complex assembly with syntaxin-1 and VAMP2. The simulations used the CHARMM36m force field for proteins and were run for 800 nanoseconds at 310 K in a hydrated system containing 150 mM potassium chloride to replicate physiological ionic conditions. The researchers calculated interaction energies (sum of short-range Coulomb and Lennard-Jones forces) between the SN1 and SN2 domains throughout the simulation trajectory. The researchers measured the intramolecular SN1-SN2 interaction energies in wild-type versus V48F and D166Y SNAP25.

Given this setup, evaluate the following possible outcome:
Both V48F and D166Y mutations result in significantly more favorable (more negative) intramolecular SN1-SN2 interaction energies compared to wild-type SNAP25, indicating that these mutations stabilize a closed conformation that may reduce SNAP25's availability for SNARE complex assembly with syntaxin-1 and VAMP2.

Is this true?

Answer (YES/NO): NO